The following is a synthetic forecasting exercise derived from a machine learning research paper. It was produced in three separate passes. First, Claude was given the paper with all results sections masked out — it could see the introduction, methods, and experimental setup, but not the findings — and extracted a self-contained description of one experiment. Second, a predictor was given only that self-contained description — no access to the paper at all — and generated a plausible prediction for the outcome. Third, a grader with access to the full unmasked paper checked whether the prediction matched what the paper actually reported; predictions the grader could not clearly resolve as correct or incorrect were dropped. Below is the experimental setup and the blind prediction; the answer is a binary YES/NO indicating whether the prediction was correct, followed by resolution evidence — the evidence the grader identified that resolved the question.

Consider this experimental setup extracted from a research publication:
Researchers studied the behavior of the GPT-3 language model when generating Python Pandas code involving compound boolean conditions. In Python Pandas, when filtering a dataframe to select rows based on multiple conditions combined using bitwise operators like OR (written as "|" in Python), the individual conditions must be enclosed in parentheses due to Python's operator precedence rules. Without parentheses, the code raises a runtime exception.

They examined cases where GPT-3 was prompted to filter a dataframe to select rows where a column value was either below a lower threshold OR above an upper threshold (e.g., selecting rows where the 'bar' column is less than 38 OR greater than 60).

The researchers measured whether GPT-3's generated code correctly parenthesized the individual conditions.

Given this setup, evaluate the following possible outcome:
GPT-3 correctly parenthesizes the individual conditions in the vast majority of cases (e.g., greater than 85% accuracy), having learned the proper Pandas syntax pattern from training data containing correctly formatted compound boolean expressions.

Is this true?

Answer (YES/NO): NO